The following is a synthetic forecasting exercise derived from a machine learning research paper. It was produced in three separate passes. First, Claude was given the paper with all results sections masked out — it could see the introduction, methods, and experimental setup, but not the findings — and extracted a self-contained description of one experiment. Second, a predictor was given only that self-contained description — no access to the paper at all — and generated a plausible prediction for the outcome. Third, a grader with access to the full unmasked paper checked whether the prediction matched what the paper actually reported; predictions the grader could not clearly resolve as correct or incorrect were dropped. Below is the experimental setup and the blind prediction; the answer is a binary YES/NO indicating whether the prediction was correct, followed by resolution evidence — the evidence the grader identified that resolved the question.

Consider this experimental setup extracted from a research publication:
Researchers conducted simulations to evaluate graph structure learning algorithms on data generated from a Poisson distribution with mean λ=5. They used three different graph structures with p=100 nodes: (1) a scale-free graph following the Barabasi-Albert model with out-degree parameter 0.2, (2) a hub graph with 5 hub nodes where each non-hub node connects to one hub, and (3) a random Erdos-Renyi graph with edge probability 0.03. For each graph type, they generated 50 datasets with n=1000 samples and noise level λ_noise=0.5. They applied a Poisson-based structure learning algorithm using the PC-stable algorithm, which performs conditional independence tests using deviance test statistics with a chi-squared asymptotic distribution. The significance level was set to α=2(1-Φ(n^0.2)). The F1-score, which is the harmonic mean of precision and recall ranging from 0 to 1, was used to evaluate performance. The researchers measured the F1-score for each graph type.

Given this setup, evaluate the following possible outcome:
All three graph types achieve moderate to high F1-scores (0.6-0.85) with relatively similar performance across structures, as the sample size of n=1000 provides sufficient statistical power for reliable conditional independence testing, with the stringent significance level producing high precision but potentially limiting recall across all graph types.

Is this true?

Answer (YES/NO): NO